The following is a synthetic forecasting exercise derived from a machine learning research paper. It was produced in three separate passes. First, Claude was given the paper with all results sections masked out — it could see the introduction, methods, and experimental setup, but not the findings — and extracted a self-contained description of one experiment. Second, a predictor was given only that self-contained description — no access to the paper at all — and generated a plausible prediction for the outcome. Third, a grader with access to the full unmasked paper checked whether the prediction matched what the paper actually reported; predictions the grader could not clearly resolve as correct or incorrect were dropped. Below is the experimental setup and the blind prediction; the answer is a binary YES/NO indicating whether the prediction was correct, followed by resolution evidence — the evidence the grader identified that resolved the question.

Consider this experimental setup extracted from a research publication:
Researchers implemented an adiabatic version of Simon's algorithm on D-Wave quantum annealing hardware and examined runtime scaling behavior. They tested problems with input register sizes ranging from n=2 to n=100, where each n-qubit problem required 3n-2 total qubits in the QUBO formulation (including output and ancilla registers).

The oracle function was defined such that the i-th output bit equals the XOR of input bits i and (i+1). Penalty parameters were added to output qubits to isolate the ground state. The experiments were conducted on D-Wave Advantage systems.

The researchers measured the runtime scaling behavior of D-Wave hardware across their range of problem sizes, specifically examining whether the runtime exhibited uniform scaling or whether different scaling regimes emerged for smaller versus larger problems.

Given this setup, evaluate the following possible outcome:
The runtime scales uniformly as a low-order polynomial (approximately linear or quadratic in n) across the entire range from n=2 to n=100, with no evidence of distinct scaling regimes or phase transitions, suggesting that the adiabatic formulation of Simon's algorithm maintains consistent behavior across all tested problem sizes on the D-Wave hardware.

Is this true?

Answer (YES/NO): NO